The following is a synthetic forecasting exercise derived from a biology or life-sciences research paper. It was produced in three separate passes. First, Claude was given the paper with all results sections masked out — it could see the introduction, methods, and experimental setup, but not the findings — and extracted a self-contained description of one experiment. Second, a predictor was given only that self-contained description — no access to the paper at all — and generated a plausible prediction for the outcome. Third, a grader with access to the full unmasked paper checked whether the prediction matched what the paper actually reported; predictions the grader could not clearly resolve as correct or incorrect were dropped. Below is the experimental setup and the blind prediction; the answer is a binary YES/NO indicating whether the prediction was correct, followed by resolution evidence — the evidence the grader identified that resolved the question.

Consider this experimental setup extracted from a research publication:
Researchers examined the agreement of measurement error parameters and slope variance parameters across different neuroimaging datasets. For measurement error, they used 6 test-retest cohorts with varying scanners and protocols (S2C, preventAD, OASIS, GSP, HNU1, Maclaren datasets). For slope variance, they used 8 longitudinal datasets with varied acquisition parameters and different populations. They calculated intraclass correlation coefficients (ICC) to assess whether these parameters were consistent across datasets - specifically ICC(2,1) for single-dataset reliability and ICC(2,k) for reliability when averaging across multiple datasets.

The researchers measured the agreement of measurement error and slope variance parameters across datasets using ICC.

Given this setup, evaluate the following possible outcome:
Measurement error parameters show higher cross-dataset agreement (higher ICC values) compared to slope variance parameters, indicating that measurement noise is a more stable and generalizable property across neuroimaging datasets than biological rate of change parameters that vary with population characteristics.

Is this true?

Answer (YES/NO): NO